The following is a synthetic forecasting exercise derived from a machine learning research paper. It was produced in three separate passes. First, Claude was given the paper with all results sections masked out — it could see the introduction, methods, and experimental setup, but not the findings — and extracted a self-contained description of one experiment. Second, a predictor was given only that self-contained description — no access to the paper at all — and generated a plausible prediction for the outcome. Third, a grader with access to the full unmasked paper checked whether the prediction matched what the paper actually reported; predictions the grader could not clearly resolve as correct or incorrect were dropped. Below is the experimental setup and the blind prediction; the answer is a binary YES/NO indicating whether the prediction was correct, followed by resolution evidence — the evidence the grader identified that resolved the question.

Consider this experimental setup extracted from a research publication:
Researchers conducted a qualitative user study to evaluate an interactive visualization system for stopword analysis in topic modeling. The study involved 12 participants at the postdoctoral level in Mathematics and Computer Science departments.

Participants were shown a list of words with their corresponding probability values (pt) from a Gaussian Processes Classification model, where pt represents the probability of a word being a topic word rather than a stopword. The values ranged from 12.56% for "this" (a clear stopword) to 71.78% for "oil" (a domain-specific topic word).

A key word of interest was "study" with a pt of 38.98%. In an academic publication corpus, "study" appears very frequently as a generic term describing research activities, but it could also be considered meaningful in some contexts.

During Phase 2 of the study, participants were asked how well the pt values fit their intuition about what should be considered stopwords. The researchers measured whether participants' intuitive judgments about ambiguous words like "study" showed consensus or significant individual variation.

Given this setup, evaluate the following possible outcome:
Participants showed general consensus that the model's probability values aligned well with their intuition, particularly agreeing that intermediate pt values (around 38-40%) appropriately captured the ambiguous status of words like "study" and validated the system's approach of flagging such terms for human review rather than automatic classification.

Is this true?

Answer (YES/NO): NO